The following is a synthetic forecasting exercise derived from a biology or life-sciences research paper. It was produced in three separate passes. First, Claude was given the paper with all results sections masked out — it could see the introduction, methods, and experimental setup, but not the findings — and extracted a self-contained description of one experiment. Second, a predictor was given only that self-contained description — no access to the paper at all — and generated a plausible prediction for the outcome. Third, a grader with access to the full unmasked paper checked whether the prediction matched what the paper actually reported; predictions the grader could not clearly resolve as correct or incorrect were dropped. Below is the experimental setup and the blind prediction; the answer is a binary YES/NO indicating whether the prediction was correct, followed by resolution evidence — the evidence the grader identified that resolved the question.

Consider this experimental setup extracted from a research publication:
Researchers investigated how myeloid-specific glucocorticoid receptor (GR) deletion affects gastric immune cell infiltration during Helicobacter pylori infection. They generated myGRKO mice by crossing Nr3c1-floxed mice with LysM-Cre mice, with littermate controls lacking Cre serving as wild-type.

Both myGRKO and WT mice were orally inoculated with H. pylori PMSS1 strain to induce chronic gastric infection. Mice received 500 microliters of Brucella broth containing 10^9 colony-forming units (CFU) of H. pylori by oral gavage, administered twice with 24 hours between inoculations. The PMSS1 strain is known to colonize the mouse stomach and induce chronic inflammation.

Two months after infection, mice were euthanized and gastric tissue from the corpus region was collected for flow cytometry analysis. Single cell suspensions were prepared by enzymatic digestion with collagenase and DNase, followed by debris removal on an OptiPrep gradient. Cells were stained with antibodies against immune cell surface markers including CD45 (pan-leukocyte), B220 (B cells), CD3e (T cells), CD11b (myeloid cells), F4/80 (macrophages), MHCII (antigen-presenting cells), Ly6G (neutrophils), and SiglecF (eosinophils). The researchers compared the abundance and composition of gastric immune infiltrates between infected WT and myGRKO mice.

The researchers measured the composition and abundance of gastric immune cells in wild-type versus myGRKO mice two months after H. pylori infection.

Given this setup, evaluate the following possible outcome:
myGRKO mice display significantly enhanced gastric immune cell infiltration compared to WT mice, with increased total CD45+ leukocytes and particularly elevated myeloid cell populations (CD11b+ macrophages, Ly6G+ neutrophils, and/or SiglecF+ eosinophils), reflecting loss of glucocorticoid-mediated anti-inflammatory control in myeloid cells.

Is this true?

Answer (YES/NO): NO